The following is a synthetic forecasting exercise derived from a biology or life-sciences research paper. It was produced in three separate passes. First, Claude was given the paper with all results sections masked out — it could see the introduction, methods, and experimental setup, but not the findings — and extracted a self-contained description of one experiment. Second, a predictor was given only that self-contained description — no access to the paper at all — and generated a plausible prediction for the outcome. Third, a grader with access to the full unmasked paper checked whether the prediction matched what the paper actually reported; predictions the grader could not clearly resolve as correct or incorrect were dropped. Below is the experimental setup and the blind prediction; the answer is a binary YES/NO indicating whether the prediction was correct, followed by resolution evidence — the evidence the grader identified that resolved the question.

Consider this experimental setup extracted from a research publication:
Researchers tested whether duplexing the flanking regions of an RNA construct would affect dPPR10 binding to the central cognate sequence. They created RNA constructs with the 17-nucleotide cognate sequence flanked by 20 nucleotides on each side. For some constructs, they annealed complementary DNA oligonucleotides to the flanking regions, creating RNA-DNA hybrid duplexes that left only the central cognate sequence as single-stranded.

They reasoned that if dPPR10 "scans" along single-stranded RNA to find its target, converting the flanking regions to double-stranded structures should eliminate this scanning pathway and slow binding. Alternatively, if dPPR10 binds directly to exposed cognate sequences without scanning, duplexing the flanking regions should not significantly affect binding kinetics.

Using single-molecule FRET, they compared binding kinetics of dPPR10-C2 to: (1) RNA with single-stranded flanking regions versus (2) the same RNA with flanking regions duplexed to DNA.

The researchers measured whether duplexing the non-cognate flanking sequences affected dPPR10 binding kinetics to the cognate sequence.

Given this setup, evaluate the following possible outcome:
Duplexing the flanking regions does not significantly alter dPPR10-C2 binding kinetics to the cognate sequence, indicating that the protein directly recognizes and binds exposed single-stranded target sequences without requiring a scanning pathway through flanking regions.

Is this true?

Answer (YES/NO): NO